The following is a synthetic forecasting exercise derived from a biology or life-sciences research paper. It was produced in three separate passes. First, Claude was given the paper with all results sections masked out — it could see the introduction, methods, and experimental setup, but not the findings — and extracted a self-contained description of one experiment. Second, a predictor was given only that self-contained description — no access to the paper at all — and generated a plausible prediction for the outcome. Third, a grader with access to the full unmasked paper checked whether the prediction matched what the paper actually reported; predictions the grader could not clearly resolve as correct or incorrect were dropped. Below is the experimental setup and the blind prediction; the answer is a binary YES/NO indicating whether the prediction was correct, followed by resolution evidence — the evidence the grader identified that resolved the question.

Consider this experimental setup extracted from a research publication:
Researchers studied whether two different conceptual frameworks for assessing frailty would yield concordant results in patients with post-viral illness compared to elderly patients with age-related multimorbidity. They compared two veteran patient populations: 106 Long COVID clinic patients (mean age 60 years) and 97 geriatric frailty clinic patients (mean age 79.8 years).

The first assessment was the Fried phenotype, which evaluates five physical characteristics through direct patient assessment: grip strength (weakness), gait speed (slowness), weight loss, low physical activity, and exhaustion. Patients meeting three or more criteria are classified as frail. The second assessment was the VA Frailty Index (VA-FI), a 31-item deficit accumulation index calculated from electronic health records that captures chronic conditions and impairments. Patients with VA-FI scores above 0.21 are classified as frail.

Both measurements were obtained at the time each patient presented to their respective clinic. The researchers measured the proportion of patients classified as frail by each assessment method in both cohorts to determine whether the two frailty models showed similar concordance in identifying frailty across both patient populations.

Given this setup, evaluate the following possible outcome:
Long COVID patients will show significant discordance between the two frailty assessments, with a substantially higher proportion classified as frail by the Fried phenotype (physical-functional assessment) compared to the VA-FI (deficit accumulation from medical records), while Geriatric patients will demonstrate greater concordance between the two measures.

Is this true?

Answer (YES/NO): NO